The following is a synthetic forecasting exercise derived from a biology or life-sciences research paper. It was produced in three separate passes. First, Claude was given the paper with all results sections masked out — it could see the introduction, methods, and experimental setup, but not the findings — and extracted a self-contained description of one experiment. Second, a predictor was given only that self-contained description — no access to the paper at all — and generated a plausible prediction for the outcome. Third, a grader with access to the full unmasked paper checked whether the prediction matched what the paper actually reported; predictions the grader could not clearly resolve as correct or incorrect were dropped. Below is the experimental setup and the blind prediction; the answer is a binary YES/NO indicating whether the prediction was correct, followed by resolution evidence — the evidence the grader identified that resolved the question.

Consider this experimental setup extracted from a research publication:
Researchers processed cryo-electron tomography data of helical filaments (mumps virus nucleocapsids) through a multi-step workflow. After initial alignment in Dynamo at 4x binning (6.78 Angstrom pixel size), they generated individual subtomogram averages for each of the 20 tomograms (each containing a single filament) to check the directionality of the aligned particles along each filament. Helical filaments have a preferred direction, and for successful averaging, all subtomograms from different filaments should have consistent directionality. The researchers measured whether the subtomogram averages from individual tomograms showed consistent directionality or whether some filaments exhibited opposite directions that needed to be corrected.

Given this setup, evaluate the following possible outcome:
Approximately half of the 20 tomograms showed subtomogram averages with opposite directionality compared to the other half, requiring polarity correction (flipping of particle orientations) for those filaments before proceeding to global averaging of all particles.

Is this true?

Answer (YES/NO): NO